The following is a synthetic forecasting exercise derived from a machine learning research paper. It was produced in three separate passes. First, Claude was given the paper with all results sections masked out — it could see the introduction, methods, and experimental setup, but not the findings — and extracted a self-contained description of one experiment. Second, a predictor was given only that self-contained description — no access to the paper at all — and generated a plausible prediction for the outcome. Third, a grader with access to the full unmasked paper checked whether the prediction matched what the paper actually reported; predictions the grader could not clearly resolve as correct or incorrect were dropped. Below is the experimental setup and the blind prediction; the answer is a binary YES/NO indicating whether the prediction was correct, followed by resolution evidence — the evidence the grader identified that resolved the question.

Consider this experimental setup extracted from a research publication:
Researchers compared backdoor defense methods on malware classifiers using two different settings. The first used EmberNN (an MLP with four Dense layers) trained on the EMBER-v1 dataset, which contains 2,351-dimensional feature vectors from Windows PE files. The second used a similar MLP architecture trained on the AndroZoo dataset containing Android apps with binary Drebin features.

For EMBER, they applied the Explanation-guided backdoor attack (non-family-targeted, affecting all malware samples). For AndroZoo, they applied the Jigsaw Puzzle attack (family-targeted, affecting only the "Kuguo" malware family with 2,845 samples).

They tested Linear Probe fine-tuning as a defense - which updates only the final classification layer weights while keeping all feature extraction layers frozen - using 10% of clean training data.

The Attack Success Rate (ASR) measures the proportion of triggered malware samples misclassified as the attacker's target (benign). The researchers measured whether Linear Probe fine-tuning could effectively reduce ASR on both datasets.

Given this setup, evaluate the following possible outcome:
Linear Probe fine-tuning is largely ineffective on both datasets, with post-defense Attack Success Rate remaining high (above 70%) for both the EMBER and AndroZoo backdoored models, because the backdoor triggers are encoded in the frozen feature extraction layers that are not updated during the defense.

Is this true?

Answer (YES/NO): YES